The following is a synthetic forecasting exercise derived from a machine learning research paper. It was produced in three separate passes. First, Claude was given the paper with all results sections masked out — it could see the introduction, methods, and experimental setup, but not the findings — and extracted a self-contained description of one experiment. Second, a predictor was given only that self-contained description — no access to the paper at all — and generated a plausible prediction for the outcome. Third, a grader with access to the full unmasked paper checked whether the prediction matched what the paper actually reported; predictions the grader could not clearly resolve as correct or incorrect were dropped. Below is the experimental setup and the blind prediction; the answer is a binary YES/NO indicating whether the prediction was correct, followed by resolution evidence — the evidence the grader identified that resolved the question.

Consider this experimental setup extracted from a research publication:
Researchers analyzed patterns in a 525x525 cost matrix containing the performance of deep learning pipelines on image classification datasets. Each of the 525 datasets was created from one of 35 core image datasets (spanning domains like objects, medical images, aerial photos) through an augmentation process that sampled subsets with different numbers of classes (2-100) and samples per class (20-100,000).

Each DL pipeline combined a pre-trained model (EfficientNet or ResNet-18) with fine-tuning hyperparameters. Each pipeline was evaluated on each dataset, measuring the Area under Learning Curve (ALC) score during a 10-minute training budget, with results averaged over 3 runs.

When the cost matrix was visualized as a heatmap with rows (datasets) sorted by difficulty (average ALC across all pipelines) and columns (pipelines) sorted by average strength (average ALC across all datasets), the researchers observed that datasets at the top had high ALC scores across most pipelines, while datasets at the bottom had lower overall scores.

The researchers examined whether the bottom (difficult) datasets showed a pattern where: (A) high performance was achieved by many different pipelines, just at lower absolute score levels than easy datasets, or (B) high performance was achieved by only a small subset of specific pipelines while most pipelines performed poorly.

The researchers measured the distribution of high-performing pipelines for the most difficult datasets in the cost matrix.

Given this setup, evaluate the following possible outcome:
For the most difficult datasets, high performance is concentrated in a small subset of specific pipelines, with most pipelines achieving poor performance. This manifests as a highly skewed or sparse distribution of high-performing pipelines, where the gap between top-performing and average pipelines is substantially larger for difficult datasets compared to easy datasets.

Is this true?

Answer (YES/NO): YES